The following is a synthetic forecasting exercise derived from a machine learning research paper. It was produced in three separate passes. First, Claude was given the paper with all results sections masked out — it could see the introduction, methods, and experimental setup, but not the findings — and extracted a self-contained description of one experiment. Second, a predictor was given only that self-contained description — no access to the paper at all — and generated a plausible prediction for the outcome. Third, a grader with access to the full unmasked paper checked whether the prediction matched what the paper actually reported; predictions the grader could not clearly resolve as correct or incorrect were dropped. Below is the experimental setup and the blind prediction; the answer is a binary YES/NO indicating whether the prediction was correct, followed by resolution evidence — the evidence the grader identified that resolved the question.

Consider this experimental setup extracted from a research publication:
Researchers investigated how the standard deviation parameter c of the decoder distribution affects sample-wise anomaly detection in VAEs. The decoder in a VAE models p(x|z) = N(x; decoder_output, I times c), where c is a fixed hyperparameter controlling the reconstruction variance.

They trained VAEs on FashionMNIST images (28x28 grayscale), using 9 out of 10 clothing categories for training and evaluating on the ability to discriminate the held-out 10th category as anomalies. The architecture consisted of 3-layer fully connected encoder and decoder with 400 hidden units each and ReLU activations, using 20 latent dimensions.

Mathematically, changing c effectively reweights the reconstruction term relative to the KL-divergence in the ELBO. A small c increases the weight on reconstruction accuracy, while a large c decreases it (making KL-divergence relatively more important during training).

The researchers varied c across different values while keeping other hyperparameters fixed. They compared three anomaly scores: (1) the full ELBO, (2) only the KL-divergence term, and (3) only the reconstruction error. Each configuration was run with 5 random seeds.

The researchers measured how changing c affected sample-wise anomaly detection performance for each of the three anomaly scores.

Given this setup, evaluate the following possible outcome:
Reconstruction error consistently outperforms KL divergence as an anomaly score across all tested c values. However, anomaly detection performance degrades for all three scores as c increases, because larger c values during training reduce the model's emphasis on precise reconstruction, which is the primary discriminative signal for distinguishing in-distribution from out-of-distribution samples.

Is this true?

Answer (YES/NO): NO